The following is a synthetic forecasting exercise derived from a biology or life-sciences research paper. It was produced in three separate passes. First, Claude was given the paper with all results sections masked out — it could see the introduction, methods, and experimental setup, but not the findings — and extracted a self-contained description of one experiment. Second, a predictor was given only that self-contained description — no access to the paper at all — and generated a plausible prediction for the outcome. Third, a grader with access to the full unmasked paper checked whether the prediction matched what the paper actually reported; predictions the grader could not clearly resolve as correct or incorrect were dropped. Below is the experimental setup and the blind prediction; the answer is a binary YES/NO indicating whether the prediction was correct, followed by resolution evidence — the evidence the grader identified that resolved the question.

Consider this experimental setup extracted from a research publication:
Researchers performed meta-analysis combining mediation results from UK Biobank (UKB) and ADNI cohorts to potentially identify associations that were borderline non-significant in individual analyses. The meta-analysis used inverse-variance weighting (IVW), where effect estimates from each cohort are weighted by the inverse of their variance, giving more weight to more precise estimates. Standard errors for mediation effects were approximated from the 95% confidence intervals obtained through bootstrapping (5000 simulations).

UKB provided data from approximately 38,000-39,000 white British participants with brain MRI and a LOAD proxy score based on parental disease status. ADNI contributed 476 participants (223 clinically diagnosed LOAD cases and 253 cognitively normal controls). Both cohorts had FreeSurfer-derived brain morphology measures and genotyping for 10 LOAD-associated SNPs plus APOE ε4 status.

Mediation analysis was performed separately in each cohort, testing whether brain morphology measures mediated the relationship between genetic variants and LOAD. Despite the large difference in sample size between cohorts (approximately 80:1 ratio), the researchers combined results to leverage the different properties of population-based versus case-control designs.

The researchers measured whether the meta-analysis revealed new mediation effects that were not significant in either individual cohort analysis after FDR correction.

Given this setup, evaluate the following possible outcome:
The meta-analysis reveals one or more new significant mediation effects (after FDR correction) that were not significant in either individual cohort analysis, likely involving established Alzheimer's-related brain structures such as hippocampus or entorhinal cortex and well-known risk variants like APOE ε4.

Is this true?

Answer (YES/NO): NO